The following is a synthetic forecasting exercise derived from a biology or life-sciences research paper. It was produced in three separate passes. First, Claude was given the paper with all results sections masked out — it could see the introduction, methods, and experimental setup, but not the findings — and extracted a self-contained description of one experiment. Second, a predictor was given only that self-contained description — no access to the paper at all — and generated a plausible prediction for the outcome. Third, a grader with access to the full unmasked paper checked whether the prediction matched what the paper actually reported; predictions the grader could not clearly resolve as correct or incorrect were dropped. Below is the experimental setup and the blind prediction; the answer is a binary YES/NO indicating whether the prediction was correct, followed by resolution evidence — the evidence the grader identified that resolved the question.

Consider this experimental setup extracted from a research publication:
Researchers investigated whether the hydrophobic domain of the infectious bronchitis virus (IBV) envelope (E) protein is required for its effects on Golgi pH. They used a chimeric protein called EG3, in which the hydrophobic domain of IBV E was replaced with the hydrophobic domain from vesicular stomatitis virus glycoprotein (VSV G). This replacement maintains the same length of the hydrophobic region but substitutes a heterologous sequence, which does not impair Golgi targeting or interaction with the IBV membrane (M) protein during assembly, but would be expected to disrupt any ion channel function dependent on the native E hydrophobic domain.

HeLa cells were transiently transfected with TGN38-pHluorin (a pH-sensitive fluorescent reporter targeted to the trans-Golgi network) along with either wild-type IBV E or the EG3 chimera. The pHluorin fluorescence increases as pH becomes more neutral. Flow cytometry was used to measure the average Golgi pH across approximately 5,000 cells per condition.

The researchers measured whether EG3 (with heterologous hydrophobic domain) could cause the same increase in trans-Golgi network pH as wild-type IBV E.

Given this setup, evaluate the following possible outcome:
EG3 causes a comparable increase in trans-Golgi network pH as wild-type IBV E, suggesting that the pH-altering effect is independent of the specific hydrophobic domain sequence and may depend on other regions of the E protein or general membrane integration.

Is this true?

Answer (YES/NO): NO